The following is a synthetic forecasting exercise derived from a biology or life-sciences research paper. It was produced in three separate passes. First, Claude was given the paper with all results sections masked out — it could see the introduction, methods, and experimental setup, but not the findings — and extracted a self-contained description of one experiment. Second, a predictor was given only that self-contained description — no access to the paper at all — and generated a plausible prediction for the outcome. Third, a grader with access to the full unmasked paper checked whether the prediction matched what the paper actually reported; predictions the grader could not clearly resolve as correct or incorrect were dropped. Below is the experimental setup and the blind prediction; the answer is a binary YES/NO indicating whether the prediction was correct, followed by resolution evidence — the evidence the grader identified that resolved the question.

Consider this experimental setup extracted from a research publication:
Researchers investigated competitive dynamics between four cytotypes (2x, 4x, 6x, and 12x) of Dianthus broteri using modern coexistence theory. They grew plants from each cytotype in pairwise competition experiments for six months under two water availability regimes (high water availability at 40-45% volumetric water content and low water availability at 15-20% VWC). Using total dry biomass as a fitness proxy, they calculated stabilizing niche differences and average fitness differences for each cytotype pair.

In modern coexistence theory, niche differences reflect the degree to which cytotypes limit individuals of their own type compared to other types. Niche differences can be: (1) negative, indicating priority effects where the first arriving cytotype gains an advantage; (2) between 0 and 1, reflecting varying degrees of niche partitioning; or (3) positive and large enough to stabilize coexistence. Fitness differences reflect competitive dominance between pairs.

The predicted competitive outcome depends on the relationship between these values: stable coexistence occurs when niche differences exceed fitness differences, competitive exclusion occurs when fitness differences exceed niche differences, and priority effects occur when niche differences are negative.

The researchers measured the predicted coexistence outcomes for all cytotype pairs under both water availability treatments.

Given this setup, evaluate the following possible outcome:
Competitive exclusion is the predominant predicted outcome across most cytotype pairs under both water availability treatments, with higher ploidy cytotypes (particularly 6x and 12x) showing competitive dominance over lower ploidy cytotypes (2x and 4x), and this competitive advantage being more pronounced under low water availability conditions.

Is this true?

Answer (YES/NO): NO